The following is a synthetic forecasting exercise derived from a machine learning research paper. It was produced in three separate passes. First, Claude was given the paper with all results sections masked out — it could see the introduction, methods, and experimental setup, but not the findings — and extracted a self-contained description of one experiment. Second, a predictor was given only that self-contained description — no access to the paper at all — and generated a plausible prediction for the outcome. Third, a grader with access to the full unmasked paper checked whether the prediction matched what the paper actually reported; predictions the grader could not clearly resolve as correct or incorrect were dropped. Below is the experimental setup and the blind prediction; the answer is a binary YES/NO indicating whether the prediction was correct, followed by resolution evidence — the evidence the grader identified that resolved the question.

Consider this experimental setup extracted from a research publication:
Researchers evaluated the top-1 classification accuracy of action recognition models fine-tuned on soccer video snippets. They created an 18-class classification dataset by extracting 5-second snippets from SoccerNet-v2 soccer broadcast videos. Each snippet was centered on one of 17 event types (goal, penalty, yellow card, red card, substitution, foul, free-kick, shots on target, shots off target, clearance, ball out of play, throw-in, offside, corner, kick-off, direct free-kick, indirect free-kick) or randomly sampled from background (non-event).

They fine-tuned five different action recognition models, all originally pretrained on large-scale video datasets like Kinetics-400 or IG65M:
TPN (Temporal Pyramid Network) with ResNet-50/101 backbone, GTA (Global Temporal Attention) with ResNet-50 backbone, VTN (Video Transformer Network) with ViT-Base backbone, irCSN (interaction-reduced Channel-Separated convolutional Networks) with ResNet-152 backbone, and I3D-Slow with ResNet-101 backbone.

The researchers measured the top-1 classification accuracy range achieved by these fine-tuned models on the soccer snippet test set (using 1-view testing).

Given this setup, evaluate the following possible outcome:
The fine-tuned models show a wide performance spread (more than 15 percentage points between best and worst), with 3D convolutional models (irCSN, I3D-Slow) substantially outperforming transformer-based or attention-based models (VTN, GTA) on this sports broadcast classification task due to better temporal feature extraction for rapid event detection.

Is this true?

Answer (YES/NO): NO